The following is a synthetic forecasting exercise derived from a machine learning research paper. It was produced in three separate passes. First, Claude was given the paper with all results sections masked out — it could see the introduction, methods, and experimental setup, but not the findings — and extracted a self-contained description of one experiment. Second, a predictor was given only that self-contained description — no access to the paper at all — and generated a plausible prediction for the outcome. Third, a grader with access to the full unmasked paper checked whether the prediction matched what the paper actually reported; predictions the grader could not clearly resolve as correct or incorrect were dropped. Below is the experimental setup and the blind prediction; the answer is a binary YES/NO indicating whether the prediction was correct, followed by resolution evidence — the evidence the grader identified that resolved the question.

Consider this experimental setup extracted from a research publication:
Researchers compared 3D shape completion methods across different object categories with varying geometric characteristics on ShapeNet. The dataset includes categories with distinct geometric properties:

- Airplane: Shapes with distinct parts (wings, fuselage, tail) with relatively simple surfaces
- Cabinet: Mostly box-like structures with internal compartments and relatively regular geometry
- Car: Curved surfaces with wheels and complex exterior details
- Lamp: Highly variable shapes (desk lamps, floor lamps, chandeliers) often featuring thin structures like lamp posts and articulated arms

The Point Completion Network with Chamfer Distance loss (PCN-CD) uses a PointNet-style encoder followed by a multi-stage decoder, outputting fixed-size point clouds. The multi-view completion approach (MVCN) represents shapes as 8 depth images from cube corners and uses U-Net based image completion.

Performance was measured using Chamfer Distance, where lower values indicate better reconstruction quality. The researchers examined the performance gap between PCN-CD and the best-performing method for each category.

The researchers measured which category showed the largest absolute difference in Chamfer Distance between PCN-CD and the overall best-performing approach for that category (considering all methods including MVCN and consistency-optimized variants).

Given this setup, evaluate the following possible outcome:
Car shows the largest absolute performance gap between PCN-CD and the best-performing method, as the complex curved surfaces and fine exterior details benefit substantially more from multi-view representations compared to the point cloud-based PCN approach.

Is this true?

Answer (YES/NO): NO